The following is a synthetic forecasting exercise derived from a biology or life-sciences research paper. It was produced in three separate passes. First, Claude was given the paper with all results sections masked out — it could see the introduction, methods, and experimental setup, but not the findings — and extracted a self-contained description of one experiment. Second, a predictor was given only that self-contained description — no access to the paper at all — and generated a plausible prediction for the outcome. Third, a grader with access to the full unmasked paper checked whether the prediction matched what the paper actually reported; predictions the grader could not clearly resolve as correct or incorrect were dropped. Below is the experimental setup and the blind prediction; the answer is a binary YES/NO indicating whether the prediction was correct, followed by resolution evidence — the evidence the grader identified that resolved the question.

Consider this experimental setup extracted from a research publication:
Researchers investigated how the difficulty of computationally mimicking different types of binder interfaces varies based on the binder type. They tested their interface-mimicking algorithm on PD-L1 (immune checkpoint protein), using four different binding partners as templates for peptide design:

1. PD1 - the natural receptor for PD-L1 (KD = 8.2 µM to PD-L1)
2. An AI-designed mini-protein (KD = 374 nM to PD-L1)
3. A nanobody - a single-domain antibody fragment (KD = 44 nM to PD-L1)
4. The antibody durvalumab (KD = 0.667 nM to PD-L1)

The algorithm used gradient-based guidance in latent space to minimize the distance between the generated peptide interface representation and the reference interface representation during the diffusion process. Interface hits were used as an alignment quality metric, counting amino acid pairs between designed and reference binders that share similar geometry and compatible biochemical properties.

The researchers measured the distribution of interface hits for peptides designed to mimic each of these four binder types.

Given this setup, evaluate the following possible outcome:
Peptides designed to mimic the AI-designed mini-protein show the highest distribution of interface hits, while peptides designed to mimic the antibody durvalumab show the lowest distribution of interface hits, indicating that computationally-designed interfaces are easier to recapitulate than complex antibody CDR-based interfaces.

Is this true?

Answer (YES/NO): NO